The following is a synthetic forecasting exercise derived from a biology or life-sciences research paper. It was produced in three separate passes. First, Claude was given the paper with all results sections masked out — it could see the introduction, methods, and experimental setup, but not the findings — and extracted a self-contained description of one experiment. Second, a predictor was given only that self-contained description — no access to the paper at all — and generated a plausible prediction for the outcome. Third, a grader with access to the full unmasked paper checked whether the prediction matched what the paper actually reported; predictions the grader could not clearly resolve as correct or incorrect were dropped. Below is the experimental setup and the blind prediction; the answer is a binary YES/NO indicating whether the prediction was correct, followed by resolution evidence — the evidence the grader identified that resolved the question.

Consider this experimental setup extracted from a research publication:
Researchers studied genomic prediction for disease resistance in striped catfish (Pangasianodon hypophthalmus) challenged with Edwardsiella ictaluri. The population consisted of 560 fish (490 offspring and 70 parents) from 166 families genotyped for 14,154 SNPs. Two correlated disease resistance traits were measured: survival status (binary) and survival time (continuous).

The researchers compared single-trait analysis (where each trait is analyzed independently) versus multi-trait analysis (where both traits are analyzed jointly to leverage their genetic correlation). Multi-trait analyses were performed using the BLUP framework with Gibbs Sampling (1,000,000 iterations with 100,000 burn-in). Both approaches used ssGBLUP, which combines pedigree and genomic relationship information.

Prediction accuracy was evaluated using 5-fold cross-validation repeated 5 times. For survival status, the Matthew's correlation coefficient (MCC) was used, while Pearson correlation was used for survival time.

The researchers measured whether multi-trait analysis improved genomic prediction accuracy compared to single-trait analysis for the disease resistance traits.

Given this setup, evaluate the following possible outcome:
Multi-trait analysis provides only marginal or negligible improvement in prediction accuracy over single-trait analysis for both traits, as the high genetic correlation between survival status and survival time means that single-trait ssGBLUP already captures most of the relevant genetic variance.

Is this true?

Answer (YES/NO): NO